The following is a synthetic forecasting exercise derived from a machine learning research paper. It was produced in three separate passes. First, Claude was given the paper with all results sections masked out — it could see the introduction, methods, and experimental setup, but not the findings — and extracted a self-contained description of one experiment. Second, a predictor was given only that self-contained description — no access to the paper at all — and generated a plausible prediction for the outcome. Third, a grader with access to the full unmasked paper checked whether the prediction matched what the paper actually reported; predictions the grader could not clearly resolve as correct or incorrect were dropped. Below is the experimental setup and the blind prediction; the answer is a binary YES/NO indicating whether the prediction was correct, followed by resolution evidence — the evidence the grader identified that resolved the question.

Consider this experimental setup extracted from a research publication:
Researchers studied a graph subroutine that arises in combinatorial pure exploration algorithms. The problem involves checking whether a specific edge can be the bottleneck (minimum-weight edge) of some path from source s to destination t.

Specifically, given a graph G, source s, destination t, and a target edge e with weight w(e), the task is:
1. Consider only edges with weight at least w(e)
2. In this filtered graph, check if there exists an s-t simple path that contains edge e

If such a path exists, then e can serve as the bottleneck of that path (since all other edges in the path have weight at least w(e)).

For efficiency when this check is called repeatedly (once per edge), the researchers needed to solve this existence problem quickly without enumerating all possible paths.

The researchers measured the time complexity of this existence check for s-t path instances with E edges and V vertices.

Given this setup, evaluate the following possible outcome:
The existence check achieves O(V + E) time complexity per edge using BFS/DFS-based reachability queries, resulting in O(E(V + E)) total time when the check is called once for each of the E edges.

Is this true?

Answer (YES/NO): NO